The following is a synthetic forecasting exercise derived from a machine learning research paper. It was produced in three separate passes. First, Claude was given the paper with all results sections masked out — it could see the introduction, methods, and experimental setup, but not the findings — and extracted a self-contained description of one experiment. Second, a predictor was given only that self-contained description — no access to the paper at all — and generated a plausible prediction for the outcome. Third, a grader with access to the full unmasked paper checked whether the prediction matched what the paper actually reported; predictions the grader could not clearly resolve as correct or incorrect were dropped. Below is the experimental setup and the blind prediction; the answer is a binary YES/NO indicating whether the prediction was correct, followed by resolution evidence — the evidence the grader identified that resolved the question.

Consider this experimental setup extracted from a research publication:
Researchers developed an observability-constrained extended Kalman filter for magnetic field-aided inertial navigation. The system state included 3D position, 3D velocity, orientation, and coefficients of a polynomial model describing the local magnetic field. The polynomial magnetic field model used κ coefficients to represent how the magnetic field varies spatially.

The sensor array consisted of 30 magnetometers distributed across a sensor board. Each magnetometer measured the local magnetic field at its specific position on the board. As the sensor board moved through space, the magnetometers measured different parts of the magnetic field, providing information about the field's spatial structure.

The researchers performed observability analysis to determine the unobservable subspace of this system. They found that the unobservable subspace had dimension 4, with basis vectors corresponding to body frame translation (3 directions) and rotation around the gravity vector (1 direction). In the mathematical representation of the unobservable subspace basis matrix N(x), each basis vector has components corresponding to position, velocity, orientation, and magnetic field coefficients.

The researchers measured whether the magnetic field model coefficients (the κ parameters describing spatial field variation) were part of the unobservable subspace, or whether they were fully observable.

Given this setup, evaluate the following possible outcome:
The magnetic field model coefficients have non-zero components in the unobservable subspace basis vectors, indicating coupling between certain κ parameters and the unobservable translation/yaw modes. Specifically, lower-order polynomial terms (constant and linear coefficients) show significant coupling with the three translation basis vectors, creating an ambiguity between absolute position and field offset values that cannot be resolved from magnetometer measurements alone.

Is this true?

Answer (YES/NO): NO